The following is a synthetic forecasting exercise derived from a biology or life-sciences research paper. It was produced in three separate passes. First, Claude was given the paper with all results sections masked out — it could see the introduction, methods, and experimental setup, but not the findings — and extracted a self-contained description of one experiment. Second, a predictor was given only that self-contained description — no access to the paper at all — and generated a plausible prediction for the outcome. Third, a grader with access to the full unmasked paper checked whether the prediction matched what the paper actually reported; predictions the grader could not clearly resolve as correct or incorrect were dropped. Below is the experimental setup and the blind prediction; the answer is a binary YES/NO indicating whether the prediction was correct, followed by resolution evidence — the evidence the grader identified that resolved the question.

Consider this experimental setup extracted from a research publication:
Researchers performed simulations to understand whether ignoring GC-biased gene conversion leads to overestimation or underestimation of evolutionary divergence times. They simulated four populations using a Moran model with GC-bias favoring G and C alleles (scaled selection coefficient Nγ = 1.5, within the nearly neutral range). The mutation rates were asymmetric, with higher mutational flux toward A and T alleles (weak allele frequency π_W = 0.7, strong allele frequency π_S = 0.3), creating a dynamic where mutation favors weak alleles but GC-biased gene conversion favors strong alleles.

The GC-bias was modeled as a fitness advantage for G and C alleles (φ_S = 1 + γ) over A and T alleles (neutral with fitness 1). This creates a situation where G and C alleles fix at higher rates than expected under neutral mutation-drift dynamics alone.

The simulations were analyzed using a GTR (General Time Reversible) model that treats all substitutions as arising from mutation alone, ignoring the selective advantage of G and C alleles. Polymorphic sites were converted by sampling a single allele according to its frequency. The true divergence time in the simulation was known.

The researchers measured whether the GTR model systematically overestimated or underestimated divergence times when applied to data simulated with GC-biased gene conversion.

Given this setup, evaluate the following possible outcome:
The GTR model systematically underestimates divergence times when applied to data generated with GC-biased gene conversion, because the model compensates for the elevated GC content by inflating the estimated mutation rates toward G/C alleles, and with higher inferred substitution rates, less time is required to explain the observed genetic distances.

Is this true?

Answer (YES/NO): YES